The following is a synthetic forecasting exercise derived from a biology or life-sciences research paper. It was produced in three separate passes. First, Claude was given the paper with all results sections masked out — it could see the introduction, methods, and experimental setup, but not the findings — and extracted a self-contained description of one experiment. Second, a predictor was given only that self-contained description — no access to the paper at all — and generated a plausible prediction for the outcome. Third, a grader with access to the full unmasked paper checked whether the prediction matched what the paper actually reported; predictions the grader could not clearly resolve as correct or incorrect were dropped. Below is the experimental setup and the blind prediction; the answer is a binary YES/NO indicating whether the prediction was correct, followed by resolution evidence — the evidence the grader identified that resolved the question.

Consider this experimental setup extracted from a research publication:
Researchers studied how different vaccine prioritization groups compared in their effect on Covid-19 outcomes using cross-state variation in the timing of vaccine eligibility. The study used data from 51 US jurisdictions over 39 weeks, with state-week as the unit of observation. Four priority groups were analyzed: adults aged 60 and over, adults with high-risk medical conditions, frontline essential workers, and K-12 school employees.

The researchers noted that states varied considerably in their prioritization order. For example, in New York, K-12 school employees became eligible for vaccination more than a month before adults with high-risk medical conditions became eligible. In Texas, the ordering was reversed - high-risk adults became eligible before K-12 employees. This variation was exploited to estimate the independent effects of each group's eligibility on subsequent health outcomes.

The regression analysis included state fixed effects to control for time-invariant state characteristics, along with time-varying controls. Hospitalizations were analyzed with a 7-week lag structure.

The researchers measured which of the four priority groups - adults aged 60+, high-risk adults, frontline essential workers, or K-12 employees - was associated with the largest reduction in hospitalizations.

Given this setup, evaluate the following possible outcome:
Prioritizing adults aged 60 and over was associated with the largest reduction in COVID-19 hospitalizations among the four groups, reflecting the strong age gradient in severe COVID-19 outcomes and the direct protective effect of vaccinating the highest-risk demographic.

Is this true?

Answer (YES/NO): YES